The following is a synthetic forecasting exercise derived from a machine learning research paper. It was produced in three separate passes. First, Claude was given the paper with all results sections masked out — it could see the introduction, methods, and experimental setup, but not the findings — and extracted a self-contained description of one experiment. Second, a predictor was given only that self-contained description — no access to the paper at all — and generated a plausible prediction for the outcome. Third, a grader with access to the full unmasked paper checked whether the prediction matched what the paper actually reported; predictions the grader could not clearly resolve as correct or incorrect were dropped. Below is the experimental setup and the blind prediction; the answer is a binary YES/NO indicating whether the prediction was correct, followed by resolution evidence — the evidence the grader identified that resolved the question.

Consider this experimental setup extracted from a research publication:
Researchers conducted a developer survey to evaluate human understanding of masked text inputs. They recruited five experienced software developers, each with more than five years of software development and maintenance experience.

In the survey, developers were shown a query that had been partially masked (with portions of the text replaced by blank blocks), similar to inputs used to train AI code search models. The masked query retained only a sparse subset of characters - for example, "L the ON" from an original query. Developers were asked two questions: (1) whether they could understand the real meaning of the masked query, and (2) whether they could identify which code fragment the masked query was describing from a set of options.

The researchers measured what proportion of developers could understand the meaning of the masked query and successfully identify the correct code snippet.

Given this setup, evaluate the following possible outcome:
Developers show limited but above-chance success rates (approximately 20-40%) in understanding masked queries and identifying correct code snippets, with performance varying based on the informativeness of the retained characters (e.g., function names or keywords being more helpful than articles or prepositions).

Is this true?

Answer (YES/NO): NO